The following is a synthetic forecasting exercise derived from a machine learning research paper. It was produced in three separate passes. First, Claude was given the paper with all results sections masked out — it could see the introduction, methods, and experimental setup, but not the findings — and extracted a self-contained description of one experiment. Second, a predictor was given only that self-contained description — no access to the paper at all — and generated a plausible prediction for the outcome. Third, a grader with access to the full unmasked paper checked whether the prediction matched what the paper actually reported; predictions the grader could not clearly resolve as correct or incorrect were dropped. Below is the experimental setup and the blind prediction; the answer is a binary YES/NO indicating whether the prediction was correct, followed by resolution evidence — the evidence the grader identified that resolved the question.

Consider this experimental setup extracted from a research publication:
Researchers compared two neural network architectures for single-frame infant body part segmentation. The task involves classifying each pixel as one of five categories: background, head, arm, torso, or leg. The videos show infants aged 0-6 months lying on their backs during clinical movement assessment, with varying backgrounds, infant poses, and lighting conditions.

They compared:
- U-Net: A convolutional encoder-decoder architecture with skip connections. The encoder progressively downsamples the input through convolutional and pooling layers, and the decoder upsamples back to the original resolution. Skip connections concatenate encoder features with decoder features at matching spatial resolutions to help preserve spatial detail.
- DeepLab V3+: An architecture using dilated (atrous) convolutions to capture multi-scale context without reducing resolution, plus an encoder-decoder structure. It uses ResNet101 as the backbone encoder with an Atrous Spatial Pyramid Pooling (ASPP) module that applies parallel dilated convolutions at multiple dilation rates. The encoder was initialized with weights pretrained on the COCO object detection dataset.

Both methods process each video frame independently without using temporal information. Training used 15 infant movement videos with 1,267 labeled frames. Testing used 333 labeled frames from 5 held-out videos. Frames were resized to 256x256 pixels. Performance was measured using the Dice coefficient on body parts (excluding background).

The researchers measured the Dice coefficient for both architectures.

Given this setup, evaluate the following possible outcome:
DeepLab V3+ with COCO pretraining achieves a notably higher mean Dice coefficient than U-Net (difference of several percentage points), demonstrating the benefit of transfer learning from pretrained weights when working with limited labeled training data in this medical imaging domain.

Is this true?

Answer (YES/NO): NO